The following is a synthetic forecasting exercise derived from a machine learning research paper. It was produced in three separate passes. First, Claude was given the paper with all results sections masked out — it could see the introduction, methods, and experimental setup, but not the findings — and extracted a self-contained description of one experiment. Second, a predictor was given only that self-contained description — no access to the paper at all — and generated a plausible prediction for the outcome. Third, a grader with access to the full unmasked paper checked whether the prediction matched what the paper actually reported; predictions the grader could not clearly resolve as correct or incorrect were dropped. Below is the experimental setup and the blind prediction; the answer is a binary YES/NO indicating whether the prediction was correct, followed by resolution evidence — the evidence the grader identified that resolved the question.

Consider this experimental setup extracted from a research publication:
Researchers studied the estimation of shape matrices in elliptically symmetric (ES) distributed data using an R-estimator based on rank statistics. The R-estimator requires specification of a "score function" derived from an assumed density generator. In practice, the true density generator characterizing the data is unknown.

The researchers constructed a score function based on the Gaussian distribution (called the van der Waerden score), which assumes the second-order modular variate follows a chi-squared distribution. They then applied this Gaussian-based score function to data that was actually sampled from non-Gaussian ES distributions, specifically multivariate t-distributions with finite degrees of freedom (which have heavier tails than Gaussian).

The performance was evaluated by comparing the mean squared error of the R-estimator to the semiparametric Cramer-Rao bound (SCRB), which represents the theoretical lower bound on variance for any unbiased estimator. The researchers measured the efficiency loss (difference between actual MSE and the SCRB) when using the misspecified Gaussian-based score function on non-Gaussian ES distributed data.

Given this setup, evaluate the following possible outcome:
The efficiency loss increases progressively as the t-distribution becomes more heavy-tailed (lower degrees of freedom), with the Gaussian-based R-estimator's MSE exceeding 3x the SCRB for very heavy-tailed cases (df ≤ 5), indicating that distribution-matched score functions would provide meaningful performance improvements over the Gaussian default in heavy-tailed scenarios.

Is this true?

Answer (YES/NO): NO